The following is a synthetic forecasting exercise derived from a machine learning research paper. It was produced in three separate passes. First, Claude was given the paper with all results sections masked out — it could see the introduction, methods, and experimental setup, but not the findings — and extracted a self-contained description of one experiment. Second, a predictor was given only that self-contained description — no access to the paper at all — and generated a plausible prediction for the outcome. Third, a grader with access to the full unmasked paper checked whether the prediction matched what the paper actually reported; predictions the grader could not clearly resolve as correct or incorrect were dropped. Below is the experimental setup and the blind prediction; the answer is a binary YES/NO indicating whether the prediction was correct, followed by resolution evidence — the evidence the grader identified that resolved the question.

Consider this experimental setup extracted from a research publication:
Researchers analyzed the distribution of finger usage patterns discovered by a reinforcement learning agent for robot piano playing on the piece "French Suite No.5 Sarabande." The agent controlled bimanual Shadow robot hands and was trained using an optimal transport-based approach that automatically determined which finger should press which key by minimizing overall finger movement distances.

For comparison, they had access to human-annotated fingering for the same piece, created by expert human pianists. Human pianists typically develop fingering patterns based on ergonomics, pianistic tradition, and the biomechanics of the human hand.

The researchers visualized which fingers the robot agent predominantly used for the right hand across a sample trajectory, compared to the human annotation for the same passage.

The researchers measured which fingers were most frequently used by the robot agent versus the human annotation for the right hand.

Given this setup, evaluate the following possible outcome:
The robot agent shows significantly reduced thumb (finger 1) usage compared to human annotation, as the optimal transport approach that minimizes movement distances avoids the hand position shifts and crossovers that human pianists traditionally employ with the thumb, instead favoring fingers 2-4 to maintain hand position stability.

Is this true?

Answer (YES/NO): NO